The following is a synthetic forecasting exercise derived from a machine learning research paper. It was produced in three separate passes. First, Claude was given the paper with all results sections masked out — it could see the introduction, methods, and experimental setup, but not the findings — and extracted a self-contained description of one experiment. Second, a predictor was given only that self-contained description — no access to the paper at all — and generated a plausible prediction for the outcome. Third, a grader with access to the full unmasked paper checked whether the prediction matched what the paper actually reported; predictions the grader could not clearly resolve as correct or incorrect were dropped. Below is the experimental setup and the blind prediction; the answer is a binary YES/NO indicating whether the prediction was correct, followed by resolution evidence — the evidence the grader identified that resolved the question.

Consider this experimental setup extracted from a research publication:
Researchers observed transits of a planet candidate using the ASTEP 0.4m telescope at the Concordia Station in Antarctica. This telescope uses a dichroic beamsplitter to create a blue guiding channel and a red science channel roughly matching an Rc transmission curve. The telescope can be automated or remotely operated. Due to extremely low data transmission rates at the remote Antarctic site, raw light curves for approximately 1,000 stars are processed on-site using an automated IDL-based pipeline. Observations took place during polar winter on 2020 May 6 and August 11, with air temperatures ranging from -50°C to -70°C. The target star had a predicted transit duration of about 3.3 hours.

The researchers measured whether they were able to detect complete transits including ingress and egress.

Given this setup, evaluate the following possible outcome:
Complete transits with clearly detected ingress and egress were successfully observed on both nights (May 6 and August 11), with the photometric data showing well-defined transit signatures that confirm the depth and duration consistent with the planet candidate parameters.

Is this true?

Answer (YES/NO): YES